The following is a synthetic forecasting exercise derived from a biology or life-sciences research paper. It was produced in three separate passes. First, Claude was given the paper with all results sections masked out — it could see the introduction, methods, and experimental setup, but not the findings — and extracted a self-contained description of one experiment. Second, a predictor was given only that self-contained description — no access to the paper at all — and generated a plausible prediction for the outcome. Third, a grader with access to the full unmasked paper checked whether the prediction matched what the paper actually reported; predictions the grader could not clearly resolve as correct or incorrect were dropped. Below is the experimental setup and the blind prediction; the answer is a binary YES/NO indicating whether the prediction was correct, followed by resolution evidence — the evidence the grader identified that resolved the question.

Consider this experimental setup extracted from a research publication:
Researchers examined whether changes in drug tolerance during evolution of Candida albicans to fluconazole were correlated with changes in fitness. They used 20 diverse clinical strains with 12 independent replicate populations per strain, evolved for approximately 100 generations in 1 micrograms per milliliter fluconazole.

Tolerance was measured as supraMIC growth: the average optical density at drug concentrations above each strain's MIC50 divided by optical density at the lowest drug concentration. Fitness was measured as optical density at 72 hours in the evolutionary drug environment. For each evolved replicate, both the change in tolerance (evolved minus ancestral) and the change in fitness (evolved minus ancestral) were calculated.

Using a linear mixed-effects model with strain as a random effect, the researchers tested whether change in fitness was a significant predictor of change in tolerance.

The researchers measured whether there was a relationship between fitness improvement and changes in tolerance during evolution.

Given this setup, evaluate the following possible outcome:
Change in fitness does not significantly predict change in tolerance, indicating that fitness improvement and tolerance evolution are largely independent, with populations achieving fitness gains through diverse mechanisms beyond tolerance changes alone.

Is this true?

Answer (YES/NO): YES